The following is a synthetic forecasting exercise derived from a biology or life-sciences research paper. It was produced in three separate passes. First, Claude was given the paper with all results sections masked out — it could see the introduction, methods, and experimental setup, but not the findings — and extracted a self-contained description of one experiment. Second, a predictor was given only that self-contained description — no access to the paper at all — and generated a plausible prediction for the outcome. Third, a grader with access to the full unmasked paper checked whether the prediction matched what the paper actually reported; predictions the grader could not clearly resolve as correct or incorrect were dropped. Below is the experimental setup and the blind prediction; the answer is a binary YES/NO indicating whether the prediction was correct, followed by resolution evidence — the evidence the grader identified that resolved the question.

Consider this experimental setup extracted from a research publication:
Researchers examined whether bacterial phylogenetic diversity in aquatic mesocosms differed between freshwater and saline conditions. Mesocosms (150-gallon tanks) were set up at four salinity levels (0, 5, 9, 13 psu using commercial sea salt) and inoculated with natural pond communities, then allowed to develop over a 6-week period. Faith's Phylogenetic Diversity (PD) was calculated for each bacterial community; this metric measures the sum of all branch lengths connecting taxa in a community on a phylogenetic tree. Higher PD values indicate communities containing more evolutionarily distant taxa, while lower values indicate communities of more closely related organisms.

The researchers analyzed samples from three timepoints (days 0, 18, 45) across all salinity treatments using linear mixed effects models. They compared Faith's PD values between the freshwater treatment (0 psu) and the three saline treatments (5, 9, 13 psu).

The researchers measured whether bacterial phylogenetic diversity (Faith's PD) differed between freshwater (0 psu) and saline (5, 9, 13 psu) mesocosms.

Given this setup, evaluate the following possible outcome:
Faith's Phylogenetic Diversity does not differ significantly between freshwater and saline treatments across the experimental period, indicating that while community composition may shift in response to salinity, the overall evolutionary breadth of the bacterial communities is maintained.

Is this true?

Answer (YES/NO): NO